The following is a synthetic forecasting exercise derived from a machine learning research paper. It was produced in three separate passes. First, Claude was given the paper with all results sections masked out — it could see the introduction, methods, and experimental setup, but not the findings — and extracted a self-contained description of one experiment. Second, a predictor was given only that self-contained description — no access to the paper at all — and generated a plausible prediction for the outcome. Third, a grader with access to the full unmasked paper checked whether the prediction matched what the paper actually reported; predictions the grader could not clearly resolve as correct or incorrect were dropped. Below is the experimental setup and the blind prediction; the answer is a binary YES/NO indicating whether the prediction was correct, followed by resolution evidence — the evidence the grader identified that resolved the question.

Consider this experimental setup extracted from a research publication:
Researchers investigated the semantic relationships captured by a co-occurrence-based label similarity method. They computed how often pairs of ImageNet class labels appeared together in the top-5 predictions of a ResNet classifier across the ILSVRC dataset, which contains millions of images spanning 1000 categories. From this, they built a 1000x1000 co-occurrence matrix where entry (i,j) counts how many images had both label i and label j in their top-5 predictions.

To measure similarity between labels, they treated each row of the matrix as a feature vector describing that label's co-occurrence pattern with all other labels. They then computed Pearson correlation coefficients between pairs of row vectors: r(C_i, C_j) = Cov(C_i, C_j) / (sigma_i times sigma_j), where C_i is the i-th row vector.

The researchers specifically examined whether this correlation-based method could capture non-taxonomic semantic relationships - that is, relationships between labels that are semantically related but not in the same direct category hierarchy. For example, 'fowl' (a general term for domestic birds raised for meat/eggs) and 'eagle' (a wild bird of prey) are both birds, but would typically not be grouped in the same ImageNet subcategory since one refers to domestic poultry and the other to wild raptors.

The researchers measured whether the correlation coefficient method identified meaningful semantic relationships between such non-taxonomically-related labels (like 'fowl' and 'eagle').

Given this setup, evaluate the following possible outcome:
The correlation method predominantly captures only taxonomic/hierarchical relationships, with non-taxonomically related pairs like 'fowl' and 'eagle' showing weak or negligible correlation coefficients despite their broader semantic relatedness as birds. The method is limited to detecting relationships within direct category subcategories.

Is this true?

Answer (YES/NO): NO